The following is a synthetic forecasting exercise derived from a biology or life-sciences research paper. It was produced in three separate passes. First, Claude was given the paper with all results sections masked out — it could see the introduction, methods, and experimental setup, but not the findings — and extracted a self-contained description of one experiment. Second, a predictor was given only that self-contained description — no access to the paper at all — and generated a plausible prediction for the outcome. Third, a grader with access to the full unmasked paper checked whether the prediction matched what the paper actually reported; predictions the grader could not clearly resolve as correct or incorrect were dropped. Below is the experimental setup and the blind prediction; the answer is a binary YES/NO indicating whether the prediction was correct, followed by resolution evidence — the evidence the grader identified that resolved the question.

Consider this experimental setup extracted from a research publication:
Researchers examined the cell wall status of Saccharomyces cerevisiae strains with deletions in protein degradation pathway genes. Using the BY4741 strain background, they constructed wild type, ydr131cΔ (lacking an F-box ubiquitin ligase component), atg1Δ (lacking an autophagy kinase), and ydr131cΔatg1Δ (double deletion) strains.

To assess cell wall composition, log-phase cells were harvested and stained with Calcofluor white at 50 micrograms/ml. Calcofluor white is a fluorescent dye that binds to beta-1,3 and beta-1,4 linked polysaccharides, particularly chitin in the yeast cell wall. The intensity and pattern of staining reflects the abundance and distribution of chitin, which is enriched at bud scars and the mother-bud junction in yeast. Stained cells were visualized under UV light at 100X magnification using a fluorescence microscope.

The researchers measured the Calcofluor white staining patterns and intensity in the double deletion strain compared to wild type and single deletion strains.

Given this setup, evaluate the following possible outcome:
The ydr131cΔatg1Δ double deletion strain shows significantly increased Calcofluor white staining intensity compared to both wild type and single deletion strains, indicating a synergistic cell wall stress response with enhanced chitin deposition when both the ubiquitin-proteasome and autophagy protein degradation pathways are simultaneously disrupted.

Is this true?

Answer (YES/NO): NO